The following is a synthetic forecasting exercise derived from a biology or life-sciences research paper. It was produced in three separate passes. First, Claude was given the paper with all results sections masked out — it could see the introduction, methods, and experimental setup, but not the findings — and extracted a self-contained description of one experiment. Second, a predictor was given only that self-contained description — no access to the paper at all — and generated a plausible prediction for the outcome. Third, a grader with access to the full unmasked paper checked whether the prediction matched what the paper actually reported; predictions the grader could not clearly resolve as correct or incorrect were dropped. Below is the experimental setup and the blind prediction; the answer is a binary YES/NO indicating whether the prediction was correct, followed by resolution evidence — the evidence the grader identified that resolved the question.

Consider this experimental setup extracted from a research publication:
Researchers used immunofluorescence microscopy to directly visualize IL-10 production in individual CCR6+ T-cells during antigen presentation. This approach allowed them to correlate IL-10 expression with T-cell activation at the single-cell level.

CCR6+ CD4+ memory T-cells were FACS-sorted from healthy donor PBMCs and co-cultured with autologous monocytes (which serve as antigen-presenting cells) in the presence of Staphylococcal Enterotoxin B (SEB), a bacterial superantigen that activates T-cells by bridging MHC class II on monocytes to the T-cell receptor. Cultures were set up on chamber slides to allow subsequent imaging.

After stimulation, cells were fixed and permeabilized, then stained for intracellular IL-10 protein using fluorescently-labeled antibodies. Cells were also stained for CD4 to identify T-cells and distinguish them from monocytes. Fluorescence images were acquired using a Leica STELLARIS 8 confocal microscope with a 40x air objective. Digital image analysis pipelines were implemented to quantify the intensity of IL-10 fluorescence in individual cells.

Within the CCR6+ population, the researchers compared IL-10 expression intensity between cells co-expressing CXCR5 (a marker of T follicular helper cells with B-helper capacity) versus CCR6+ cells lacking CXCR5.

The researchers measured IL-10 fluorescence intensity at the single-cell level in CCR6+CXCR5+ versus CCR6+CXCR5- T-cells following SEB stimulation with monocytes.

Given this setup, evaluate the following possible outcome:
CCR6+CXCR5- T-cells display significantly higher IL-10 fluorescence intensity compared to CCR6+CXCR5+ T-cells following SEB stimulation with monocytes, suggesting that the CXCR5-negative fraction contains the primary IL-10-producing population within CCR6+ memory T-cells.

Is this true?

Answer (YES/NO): YES